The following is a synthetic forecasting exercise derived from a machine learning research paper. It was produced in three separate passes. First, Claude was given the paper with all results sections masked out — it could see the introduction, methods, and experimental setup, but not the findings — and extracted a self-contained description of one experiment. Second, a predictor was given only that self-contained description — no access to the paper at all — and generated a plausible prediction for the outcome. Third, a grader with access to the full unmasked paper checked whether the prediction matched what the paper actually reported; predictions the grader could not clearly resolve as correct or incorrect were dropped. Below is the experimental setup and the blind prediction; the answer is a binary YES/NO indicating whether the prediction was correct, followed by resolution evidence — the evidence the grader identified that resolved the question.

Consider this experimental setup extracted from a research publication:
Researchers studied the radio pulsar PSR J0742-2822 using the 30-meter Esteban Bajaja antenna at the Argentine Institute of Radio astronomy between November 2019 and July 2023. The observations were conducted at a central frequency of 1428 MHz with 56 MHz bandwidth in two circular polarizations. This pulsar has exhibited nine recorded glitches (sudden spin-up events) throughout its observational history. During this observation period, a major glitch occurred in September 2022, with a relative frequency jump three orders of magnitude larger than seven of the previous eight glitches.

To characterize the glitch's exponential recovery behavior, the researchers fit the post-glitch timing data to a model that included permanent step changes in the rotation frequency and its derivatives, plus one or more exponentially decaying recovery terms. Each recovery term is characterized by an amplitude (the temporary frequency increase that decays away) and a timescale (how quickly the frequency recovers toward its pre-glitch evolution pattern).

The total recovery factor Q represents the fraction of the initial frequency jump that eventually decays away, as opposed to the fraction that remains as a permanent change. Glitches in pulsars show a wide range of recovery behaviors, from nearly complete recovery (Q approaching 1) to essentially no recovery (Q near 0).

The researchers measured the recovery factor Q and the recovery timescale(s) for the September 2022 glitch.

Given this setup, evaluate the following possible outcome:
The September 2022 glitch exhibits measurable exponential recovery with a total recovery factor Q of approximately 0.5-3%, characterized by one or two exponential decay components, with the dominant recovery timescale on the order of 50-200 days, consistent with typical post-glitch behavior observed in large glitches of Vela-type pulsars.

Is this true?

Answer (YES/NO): NO